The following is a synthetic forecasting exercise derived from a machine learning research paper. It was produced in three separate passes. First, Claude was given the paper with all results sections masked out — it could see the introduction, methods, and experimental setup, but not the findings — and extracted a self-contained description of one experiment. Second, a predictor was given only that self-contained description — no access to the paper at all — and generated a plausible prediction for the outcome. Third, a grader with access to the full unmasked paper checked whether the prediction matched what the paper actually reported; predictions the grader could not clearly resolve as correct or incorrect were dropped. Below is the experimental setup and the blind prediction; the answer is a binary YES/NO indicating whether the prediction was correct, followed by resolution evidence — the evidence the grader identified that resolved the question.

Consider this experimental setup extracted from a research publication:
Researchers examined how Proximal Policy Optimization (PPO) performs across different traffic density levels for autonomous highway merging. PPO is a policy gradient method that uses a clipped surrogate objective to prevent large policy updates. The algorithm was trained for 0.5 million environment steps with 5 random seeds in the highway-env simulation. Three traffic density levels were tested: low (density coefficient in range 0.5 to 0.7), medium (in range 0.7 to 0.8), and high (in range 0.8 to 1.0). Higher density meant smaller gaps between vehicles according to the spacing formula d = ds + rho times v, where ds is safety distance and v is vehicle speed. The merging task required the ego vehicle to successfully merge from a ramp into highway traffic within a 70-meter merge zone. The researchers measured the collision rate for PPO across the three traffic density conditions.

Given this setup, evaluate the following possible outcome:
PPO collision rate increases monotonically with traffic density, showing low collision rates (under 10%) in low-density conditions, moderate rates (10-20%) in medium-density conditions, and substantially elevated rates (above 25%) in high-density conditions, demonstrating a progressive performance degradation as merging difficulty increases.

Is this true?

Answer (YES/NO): NO